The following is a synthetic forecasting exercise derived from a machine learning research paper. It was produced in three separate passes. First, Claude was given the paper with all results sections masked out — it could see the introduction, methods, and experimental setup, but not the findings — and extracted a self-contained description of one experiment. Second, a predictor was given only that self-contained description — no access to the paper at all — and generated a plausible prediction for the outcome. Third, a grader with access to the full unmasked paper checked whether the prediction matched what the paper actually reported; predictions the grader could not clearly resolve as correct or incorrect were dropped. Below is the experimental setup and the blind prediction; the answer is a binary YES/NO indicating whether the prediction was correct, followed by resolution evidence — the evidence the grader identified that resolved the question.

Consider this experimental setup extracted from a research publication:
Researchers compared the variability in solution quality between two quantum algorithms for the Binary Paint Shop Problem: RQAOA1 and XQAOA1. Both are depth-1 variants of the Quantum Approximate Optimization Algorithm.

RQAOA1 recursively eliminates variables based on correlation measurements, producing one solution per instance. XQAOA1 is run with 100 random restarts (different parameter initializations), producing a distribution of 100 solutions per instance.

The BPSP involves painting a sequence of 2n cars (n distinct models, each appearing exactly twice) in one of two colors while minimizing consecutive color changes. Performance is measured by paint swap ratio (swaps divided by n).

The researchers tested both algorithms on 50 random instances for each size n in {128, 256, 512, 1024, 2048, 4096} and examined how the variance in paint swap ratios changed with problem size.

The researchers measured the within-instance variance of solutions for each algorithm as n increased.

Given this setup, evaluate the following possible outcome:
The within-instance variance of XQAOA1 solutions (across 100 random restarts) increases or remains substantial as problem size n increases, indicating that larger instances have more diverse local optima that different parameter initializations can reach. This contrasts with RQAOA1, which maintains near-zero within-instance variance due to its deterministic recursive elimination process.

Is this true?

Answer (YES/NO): NO